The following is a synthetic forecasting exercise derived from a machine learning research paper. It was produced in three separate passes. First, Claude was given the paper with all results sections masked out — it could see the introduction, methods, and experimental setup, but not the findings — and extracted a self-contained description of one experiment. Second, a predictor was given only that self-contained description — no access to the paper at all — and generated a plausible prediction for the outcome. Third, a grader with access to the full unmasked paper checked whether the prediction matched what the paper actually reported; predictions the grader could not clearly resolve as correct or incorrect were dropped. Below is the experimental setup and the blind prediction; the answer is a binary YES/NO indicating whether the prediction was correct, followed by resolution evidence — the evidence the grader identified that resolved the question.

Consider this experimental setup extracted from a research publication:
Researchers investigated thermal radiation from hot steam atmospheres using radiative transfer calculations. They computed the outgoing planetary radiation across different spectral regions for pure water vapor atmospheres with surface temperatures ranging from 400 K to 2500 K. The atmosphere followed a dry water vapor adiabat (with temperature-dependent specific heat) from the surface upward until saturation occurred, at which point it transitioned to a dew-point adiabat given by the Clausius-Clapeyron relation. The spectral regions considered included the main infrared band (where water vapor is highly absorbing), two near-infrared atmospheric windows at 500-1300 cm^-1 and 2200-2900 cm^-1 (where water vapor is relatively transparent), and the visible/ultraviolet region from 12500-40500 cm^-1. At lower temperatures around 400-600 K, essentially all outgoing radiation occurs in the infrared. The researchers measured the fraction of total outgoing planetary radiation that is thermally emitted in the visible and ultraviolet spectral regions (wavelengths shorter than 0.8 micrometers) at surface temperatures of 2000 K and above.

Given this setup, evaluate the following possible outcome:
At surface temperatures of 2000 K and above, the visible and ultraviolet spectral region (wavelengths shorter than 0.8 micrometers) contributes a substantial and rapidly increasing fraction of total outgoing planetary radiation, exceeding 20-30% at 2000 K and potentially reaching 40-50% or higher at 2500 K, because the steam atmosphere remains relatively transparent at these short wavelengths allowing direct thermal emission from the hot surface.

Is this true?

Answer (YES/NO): NO